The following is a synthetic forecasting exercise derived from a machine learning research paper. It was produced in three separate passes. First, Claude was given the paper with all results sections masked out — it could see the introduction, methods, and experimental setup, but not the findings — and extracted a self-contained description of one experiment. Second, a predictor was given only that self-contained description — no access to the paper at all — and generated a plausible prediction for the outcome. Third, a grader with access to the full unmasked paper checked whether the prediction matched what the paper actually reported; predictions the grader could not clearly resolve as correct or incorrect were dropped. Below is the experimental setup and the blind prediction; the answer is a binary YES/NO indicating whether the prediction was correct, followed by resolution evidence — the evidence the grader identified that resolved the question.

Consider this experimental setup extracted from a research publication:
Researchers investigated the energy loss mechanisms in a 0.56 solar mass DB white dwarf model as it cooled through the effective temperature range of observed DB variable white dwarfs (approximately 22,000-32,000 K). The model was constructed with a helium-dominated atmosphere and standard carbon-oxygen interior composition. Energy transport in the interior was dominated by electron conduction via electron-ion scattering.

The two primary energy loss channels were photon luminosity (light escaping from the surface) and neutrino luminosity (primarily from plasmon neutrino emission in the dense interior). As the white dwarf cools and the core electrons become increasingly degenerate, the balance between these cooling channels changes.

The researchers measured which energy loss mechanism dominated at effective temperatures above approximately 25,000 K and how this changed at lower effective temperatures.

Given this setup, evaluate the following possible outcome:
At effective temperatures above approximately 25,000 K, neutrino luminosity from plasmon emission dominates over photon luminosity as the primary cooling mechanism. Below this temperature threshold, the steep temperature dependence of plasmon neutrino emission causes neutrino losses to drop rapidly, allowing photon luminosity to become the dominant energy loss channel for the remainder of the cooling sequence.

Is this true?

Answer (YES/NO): YES